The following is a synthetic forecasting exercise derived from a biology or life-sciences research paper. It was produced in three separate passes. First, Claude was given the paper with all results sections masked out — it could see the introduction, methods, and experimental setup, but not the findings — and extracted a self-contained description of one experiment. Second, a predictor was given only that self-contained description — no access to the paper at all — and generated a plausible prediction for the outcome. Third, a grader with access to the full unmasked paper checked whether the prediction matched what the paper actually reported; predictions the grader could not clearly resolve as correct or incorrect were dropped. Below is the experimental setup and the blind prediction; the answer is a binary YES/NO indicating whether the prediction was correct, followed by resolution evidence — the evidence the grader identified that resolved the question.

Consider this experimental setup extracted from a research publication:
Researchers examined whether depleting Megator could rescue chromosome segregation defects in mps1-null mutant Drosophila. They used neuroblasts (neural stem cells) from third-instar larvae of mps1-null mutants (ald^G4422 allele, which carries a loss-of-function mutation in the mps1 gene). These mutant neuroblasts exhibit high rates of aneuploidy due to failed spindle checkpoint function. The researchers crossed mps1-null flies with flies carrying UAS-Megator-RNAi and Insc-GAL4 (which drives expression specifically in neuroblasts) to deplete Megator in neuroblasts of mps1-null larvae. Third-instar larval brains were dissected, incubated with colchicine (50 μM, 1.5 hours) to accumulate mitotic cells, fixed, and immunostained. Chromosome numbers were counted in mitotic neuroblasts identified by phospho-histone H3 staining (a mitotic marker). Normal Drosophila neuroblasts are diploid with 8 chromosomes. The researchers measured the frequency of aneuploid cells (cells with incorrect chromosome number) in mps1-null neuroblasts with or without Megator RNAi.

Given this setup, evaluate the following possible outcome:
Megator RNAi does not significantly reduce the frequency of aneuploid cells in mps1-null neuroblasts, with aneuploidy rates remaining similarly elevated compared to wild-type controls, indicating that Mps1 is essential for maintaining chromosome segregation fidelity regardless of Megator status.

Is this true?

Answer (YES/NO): NO